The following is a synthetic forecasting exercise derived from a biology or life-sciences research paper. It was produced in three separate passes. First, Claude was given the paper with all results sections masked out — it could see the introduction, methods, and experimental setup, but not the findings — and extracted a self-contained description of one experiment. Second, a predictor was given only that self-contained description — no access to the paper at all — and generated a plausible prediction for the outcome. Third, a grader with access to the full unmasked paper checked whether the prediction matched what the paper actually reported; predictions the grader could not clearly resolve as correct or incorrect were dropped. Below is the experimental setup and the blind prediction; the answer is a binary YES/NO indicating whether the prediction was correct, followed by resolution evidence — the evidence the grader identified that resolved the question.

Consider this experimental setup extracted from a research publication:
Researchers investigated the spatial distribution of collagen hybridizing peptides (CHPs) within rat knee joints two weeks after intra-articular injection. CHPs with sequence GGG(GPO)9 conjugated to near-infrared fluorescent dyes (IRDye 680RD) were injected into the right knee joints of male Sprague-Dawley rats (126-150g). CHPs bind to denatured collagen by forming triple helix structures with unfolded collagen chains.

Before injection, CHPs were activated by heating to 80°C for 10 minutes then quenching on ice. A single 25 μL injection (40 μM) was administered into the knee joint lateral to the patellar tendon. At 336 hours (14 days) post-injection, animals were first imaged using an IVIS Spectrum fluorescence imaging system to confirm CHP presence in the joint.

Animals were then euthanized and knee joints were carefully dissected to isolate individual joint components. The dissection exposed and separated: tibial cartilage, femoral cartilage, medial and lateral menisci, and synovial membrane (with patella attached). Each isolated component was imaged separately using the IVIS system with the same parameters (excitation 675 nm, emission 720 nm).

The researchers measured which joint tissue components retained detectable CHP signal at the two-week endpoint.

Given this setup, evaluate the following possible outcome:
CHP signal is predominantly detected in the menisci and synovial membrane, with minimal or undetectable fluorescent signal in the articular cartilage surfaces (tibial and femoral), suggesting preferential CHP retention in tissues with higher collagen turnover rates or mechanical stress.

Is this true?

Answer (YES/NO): NO